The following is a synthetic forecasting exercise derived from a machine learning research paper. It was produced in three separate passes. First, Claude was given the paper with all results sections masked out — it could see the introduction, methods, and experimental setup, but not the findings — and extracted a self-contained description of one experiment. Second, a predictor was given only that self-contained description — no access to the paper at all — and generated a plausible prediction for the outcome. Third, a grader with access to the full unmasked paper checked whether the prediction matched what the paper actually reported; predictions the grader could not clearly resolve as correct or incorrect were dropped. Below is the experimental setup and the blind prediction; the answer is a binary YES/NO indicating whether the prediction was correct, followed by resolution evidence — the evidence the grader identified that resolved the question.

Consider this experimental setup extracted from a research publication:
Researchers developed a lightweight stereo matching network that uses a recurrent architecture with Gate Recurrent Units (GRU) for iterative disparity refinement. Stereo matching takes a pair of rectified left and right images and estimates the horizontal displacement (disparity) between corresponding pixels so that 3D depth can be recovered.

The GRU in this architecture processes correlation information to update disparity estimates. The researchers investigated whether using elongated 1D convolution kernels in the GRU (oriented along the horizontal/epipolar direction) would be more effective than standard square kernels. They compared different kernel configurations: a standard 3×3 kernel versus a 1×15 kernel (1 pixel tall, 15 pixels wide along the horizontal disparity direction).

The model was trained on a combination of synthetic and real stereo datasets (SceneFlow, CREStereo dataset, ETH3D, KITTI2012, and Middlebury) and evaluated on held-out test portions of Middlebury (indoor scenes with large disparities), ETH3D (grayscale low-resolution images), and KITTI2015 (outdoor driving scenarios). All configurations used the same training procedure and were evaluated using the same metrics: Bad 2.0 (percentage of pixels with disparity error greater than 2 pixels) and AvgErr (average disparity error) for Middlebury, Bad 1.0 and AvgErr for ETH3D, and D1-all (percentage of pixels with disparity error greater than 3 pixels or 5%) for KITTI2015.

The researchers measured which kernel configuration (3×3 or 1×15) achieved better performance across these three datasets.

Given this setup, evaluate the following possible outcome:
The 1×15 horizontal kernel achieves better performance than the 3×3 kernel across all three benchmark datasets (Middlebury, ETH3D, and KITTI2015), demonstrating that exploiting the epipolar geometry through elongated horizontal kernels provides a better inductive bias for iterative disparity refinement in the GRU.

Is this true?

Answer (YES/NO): YES